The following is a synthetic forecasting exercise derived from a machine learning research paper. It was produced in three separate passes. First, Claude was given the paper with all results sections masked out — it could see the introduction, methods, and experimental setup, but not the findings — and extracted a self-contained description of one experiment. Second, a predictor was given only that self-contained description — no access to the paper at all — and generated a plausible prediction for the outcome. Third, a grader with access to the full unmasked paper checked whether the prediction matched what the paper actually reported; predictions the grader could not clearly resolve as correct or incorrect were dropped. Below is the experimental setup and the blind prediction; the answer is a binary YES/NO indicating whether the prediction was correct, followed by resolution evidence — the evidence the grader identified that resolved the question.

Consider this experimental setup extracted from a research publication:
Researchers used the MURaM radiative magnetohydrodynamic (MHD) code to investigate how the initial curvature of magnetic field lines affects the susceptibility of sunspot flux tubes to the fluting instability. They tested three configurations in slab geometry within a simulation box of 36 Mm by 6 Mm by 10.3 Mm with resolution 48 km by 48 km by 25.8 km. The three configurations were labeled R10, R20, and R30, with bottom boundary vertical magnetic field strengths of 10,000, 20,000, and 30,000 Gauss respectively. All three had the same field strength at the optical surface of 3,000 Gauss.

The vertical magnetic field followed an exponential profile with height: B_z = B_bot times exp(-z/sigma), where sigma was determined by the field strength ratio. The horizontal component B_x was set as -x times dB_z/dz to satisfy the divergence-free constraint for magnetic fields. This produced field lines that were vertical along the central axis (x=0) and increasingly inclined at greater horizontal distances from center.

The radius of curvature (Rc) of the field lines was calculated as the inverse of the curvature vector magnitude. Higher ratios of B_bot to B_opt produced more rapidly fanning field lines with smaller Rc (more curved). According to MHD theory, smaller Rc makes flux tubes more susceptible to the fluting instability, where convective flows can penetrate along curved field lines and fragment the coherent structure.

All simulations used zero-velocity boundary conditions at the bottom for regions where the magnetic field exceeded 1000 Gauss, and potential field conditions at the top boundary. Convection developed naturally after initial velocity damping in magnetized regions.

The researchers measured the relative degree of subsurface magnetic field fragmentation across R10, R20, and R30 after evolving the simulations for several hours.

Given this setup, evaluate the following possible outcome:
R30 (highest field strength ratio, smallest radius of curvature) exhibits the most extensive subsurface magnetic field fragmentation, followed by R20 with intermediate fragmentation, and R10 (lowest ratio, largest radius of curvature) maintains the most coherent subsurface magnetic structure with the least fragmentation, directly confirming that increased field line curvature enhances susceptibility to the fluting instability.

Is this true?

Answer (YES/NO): YES